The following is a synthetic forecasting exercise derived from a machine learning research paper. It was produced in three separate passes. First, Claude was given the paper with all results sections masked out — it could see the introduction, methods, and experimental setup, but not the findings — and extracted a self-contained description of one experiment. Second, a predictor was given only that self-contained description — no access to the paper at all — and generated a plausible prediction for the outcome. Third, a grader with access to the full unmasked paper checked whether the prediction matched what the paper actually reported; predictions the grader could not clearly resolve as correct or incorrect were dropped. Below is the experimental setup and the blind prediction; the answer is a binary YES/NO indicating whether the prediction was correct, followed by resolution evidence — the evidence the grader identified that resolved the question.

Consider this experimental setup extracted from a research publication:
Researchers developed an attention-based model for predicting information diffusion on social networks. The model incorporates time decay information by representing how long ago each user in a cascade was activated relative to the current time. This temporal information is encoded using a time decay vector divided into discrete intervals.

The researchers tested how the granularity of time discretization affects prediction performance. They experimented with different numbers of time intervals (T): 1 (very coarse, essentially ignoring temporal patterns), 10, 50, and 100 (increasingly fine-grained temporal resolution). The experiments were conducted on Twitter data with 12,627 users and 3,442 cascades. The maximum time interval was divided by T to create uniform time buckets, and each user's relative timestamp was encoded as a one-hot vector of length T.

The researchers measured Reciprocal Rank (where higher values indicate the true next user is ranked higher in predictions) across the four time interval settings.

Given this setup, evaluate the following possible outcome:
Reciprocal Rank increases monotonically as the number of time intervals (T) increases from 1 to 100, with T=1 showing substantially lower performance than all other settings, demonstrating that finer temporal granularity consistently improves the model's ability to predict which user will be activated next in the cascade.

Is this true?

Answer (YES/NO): NO